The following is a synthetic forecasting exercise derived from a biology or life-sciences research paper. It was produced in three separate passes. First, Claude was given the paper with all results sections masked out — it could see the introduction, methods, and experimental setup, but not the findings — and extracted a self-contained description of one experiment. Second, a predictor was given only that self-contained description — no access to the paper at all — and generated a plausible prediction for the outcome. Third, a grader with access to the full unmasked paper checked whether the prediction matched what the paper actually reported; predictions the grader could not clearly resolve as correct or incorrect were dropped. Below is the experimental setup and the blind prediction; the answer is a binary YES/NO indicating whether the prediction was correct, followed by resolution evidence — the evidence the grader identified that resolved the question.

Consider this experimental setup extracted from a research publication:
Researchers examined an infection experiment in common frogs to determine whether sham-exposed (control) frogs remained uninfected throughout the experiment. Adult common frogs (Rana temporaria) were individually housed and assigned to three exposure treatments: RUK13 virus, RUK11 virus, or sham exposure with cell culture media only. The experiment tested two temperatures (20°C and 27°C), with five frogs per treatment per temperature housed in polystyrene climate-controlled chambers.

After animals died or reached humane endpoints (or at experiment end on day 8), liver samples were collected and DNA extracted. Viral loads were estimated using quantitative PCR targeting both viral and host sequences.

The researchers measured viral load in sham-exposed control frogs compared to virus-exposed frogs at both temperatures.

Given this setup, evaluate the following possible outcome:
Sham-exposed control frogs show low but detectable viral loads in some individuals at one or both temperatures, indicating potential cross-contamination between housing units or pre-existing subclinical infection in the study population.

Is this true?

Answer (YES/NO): YES